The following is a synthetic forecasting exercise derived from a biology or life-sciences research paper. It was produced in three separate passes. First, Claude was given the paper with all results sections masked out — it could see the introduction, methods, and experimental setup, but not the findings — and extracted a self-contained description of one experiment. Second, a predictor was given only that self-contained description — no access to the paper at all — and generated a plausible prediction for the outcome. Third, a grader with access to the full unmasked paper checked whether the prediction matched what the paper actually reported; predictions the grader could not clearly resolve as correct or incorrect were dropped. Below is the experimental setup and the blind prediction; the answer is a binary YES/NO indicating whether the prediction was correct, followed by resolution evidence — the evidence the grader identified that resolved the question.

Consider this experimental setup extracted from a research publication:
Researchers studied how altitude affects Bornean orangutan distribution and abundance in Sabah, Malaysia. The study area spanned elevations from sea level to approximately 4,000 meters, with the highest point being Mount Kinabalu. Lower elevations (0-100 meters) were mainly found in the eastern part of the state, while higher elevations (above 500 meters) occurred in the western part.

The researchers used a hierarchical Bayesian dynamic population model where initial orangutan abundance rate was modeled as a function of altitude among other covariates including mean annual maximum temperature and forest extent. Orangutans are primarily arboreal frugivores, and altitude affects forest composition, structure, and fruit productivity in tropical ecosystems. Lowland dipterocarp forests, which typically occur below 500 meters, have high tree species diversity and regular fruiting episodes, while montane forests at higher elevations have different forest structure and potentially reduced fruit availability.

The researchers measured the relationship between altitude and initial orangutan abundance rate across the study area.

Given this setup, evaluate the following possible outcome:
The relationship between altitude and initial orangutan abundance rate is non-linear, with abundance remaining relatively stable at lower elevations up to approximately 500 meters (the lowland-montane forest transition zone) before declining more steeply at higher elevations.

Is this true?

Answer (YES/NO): NO